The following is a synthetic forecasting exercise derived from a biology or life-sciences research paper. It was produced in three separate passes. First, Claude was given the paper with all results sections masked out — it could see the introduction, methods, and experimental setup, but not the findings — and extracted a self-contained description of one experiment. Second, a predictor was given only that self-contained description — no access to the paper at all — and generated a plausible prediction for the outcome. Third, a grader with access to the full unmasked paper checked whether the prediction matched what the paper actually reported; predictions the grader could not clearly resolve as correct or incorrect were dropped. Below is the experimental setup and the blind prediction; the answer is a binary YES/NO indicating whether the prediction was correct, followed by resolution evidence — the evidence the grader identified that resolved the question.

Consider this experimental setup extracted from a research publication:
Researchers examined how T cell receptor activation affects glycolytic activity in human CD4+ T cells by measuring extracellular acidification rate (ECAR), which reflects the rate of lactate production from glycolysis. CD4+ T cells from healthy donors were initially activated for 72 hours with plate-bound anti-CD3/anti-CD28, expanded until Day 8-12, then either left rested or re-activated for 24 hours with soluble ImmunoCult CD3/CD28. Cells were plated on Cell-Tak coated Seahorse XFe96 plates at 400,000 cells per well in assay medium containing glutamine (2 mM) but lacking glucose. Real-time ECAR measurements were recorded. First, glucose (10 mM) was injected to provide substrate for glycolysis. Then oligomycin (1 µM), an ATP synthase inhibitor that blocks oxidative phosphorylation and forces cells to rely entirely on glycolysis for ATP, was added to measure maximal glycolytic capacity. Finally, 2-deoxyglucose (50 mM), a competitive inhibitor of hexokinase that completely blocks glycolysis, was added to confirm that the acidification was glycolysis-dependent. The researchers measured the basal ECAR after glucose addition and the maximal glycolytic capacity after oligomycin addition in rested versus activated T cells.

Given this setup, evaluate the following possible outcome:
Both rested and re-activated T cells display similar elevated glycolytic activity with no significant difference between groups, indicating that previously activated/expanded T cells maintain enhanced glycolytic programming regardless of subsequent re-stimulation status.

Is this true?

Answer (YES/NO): NO